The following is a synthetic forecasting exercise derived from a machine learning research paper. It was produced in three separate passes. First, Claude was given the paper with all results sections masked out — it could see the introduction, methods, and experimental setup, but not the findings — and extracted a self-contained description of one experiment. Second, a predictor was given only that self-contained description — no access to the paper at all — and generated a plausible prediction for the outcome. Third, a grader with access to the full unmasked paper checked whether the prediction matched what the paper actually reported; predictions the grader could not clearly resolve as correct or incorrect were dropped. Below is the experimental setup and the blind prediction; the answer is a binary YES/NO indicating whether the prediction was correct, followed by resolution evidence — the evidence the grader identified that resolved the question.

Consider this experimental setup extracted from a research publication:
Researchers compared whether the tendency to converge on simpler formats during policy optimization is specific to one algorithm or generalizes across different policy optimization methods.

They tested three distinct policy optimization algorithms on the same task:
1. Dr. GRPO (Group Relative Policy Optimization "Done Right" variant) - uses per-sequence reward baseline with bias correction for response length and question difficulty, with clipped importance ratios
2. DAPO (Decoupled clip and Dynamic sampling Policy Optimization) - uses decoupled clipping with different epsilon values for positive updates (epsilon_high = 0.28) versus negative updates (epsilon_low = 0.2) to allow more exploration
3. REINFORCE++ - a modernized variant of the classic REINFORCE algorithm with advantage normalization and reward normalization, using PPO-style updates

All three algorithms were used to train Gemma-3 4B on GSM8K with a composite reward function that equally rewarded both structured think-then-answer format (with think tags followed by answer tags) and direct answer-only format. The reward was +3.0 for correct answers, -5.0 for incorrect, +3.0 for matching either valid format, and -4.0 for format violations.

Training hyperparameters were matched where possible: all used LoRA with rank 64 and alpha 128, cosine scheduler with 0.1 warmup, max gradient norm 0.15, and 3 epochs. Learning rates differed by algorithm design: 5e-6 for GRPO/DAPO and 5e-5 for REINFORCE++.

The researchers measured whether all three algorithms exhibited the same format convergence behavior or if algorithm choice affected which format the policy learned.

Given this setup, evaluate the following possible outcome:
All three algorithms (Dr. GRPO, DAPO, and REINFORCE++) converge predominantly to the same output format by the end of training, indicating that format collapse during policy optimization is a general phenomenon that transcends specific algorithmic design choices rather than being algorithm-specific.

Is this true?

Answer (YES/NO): YES